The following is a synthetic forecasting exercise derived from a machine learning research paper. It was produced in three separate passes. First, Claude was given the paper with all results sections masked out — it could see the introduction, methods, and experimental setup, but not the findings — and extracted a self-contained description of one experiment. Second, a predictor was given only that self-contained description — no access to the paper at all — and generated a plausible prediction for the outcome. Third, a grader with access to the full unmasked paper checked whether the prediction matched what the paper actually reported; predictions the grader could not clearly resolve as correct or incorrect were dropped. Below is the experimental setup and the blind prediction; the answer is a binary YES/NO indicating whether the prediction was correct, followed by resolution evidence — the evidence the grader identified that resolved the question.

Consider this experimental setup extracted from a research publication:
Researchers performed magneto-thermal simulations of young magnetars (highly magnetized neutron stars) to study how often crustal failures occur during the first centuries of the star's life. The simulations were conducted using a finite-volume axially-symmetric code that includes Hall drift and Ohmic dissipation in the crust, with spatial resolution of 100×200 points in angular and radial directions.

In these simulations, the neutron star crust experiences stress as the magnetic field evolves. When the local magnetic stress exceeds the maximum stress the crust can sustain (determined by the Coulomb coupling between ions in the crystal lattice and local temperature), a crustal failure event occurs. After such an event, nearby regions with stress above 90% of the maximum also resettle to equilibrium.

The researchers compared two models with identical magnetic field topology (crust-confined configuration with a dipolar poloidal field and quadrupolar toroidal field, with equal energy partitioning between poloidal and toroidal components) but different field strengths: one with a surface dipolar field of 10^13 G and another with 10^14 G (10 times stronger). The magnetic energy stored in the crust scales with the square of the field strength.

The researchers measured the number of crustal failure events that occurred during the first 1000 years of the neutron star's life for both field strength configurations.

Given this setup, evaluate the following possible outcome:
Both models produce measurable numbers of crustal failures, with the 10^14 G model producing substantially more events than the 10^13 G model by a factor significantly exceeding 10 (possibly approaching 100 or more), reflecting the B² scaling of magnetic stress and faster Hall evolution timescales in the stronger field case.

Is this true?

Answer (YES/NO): NO